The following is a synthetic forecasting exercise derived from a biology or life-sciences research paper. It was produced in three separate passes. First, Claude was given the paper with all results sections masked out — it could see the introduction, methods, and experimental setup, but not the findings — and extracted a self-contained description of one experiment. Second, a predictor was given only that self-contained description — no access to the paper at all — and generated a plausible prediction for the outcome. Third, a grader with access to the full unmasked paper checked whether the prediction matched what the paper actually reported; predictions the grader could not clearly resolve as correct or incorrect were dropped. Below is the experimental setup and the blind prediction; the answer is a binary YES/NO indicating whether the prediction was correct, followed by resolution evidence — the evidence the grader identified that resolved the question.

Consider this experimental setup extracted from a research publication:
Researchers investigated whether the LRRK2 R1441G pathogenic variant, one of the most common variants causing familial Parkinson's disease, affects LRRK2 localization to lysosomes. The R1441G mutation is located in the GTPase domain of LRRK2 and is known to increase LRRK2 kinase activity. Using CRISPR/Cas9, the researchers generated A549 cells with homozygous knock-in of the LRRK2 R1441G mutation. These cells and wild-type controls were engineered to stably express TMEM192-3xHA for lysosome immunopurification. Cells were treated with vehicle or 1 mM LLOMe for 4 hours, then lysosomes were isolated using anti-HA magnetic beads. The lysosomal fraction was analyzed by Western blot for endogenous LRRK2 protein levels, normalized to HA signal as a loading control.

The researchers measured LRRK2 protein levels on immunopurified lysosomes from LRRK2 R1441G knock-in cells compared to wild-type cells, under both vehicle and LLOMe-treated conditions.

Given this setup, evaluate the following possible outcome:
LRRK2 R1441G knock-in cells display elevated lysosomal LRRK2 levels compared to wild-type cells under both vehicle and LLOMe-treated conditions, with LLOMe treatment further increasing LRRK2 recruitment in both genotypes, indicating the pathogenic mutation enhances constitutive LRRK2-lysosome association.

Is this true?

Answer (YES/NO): NO